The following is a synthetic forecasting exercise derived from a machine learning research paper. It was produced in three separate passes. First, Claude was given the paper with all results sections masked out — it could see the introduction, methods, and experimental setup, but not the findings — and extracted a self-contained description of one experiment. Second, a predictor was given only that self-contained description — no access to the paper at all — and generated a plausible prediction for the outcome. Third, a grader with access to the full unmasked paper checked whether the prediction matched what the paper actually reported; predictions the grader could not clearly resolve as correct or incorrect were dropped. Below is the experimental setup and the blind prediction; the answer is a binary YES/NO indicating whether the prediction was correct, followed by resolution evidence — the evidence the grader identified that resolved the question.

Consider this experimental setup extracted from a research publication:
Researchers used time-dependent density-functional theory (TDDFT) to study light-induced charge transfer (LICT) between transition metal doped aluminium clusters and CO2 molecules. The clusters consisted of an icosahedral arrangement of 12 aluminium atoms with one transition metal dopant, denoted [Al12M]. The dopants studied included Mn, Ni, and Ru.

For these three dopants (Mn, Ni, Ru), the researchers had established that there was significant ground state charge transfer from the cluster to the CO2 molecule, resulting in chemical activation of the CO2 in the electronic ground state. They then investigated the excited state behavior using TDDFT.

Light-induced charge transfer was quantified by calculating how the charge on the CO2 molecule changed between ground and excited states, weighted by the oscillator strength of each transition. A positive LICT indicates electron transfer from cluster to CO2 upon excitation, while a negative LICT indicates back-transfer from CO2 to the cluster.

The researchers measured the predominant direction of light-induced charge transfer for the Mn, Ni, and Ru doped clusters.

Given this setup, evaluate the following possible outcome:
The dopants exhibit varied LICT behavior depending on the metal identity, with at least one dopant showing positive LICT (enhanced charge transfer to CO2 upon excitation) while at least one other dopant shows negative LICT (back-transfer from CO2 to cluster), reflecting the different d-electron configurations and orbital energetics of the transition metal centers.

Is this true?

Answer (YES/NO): YES